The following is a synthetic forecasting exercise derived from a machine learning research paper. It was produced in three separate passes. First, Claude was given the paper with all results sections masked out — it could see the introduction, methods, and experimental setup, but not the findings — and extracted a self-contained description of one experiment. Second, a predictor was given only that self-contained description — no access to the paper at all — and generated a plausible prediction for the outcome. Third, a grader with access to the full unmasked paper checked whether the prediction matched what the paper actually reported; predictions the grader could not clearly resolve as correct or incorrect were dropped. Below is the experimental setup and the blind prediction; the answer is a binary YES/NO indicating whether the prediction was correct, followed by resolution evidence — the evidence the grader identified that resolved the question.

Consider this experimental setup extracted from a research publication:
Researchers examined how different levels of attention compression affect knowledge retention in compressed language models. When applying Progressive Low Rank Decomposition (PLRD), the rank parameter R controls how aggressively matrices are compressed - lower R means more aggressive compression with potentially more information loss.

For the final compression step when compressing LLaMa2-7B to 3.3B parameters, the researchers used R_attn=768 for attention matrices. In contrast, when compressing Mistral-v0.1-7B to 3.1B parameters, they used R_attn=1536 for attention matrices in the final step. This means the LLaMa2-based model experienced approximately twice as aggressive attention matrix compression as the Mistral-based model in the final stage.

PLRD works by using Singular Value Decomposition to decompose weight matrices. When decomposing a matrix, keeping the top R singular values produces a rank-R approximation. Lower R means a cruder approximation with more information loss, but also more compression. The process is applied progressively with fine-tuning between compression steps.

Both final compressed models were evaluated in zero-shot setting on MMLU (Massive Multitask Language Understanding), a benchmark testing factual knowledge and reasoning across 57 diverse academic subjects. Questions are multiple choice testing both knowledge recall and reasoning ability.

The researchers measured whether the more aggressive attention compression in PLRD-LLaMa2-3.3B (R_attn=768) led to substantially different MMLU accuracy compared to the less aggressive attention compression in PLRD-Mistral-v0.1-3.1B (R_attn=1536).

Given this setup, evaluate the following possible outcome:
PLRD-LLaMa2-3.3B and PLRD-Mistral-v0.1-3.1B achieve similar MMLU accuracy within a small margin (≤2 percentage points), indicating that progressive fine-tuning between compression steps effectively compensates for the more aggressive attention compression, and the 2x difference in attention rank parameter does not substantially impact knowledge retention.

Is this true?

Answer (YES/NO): YES